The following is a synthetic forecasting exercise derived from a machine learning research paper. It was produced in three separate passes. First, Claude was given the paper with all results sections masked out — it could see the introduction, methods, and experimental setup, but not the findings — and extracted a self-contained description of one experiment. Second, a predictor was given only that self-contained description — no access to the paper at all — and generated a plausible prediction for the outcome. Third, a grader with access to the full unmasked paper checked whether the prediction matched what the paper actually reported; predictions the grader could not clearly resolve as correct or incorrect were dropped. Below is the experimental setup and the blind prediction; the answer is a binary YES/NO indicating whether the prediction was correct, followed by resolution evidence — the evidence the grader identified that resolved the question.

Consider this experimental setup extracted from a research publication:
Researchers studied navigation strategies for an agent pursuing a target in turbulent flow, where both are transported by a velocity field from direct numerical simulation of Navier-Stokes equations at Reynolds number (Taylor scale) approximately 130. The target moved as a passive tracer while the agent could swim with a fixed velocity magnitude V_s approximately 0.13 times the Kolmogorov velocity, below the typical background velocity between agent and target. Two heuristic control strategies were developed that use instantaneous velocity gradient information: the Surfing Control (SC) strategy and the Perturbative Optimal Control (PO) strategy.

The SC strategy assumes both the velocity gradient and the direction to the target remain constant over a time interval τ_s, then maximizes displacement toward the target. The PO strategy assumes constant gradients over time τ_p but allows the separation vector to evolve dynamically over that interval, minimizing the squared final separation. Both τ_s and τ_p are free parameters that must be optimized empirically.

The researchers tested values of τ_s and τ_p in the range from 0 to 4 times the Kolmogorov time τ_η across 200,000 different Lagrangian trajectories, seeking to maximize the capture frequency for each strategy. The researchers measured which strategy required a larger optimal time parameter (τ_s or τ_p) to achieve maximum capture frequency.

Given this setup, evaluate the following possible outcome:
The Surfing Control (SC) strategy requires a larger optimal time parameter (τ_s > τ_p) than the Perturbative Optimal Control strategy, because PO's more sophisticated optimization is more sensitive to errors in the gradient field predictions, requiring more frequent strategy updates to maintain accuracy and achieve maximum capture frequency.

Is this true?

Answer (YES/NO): NO